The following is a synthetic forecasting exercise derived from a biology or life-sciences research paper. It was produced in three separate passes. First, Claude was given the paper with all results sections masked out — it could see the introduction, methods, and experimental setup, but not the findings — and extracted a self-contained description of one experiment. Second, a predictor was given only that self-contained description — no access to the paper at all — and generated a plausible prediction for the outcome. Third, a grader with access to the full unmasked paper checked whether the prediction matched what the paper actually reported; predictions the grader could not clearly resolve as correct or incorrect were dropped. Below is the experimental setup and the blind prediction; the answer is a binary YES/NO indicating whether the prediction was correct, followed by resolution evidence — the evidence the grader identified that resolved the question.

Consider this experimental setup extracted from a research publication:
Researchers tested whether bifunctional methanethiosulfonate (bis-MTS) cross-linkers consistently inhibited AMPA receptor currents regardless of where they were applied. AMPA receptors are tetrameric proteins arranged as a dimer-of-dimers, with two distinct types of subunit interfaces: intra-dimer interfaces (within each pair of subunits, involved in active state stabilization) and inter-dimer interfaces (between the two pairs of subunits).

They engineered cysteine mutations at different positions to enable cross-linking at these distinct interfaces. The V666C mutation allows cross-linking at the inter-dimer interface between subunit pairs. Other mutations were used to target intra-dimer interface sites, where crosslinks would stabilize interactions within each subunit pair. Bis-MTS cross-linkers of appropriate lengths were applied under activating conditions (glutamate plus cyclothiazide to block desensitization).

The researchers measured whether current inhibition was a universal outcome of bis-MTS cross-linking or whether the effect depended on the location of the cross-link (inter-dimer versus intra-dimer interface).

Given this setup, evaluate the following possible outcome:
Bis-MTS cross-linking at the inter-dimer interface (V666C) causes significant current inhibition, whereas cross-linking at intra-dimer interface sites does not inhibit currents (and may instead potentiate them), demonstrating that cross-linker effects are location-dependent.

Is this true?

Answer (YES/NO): YES